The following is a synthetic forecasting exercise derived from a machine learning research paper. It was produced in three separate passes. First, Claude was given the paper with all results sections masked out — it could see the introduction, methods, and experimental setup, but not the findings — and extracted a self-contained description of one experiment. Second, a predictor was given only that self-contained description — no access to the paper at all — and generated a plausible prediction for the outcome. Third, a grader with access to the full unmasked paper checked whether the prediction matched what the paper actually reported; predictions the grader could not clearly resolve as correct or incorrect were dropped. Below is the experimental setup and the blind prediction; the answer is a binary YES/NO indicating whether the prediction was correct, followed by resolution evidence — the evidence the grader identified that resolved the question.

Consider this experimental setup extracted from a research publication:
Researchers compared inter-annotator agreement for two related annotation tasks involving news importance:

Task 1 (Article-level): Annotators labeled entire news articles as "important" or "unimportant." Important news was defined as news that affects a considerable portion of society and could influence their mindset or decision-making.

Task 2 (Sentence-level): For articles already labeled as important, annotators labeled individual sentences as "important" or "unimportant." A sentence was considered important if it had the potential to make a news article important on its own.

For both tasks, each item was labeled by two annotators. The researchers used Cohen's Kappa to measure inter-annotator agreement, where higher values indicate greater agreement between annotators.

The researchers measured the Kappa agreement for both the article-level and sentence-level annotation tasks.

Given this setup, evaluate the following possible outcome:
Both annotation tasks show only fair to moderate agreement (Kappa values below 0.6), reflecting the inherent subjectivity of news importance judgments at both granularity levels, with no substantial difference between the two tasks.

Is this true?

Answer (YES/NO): NO